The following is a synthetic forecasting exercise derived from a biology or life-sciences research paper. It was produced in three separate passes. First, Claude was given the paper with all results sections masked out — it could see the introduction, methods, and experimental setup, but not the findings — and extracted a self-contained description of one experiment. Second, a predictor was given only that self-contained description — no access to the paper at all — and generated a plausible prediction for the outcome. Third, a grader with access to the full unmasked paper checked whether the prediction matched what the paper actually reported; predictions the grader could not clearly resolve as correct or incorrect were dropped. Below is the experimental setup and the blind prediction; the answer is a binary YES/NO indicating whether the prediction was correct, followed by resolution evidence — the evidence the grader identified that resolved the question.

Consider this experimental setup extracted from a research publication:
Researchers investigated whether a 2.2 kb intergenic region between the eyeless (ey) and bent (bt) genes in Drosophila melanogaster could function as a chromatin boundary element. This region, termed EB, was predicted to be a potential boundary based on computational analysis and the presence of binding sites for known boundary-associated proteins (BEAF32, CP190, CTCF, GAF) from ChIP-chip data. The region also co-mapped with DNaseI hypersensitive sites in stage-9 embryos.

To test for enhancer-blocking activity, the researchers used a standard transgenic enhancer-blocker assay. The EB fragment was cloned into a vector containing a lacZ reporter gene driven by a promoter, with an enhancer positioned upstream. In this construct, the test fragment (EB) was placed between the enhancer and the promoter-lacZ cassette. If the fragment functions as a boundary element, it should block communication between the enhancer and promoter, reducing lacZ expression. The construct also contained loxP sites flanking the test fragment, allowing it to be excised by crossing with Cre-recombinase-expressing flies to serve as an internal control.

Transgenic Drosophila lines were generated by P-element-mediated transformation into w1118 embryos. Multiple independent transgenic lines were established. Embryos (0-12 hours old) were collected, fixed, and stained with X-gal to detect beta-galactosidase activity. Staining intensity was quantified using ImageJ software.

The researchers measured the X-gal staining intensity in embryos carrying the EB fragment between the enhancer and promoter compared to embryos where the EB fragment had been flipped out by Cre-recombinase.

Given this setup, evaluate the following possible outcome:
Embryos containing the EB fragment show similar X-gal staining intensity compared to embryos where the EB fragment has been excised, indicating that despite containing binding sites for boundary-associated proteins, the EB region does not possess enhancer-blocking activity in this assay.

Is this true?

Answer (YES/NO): NO